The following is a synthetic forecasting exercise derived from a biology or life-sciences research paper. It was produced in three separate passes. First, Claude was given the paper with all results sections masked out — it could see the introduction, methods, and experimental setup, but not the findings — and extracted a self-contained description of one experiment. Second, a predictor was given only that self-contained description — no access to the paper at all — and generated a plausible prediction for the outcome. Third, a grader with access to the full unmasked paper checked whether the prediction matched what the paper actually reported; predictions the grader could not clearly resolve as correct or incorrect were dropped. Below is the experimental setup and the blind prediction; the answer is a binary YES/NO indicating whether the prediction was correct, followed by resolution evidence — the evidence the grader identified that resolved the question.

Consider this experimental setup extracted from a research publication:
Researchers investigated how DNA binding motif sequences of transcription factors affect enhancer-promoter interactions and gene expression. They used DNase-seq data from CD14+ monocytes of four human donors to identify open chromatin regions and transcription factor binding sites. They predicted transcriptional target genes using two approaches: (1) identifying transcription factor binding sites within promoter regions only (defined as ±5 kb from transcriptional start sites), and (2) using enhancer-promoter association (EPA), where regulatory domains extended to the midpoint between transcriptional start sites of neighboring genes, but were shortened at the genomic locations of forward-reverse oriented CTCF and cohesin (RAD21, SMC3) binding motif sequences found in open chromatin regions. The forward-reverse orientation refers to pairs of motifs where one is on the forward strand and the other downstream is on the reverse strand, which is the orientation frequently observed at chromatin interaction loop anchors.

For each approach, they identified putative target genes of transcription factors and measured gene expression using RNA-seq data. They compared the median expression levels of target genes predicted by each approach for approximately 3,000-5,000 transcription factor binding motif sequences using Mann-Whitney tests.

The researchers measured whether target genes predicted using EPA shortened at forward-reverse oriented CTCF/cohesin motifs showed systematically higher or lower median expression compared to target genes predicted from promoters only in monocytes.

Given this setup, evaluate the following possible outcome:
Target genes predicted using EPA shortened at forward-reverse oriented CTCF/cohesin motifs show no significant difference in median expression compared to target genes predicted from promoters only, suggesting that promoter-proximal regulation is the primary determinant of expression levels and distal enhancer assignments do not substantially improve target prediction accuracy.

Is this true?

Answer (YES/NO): NO